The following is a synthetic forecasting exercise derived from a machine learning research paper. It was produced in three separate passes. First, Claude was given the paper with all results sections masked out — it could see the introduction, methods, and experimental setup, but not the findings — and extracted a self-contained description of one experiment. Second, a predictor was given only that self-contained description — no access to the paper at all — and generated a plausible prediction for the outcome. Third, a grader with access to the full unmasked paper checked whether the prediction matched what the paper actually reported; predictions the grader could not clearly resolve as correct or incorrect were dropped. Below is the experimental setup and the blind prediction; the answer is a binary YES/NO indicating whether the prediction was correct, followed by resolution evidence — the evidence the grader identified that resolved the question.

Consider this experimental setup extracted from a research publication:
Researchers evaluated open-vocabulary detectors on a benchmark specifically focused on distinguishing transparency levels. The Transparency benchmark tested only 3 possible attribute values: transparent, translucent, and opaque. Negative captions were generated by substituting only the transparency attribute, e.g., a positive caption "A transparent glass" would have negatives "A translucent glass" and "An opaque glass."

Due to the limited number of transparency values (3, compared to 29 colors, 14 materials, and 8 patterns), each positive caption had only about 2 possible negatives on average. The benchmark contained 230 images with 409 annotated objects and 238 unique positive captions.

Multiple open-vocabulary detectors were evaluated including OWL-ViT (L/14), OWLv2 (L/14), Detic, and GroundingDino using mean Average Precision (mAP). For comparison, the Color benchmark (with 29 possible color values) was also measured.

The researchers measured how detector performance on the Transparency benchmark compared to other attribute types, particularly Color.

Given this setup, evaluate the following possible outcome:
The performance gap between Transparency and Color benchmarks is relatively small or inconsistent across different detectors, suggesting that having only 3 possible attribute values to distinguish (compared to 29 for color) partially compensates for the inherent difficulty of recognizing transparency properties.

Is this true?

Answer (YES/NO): YES